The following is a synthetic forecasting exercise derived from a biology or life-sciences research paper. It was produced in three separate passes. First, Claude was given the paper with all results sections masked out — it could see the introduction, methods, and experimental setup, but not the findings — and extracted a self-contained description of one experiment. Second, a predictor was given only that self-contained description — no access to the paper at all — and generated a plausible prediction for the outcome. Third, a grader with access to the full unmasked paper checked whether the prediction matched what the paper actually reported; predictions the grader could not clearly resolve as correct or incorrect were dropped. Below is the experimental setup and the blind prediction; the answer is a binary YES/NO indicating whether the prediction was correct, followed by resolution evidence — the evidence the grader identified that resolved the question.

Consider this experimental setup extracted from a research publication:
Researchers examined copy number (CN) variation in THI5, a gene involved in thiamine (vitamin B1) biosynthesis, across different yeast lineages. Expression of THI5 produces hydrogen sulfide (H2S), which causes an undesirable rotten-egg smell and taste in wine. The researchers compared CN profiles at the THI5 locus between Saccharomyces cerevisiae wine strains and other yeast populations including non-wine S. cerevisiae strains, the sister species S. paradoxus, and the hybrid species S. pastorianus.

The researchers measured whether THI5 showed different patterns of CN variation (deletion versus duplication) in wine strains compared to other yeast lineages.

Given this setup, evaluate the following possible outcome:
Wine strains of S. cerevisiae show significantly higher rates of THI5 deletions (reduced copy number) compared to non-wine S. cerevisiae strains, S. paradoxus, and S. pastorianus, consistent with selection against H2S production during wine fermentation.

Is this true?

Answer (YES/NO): YES